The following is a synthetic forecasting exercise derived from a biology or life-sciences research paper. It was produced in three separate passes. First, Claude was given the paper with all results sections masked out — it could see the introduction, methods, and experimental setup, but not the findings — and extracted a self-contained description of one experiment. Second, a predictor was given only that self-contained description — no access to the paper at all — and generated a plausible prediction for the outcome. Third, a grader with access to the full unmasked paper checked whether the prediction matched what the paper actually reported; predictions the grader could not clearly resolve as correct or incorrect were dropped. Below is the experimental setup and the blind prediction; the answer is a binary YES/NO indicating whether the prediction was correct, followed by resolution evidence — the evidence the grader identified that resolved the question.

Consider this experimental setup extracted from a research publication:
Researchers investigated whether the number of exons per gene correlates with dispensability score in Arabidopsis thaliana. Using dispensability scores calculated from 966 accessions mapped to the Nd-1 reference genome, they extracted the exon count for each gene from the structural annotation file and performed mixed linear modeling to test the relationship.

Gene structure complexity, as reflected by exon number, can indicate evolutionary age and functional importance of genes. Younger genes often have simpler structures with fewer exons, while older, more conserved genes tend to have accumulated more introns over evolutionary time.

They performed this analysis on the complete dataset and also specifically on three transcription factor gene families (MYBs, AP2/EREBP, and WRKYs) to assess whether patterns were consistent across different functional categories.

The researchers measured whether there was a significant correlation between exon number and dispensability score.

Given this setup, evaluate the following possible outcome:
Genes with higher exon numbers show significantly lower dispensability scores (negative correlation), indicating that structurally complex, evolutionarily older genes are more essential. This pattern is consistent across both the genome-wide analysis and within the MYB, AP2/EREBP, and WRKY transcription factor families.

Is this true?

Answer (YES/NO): NO